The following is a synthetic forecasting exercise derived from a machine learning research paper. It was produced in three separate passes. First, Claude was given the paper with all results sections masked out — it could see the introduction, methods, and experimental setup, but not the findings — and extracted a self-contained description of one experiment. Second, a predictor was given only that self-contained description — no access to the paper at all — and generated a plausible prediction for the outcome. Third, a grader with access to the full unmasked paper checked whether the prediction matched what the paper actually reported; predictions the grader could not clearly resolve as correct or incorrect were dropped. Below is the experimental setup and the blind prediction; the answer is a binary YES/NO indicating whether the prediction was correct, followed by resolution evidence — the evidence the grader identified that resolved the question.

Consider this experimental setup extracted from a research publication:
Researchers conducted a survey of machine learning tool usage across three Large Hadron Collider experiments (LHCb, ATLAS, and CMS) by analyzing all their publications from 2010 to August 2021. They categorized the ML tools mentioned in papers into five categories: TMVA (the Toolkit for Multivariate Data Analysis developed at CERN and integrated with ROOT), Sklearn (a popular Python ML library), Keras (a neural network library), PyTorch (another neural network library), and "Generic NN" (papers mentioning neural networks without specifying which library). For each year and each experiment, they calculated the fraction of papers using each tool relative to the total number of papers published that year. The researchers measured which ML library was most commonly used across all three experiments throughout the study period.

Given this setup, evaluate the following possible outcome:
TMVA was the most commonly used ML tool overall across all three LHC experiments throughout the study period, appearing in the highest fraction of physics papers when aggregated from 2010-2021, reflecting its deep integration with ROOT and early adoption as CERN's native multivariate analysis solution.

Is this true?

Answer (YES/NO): YES